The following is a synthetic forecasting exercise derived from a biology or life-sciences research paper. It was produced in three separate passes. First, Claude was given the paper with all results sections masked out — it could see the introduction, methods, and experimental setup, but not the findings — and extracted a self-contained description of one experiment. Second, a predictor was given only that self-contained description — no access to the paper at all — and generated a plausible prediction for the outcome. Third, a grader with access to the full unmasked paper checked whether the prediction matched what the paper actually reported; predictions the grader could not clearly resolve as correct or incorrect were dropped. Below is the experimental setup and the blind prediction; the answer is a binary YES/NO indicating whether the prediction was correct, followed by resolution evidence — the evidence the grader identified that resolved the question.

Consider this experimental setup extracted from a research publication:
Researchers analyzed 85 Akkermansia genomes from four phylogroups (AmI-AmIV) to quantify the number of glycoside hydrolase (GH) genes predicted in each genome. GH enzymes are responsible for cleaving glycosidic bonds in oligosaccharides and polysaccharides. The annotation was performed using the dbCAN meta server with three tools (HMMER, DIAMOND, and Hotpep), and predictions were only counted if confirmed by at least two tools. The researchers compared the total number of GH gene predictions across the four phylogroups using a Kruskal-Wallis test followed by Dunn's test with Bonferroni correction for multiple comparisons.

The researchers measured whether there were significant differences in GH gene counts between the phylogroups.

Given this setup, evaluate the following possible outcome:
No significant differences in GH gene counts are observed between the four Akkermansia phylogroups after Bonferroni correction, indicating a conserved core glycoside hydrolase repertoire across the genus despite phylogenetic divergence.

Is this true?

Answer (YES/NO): NO